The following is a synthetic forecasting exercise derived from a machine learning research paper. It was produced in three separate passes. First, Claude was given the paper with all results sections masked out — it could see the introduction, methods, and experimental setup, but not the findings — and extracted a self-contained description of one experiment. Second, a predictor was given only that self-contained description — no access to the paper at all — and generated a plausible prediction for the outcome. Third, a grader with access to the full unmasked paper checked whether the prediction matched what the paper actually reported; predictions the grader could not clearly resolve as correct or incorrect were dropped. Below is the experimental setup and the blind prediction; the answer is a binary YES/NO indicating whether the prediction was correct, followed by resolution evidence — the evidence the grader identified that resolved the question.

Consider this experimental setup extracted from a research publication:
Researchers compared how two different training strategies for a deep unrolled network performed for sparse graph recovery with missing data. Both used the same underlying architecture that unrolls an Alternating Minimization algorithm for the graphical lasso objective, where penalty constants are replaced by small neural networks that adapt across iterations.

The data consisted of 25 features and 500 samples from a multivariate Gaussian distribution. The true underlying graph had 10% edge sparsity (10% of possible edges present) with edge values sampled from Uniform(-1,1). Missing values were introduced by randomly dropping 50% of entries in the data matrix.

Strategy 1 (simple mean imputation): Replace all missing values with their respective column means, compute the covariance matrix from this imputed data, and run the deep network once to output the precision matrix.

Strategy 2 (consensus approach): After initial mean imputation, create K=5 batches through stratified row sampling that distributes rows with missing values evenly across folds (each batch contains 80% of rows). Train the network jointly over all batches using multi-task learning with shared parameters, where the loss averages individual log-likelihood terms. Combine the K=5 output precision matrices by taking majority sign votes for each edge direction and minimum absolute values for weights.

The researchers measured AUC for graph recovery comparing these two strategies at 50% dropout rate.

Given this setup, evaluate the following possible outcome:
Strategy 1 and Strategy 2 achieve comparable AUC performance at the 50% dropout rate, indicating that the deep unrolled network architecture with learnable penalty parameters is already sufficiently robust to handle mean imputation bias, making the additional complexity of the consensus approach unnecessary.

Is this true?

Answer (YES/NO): NO